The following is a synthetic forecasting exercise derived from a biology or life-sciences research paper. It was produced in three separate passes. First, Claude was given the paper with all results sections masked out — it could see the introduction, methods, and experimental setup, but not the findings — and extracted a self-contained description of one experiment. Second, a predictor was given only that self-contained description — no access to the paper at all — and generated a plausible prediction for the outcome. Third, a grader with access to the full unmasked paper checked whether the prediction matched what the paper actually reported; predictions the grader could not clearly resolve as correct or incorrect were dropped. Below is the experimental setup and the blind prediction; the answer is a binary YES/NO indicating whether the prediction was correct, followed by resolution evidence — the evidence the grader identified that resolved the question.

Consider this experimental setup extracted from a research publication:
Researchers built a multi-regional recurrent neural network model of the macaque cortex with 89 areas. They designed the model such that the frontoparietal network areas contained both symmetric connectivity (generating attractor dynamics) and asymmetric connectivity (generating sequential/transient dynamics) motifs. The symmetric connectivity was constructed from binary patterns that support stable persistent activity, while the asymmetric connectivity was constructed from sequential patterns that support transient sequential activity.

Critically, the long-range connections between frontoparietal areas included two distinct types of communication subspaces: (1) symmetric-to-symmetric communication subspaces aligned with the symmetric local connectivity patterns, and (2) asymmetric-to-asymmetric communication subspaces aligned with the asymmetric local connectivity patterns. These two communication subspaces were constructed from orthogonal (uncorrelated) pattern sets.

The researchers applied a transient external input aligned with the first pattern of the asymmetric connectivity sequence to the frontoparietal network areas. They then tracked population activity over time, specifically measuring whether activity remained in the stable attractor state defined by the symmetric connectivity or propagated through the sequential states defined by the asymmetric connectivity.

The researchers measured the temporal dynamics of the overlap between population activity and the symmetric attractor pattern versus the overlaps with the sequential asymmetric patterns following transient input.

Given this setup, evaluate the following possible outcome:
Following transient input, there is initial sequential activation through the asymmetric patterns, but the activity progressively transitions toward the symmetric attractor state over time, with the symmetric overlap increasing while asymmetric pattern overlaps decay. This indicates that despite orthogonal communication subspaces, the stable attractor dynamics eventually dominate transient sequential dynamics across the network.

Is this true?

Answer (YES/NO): NO